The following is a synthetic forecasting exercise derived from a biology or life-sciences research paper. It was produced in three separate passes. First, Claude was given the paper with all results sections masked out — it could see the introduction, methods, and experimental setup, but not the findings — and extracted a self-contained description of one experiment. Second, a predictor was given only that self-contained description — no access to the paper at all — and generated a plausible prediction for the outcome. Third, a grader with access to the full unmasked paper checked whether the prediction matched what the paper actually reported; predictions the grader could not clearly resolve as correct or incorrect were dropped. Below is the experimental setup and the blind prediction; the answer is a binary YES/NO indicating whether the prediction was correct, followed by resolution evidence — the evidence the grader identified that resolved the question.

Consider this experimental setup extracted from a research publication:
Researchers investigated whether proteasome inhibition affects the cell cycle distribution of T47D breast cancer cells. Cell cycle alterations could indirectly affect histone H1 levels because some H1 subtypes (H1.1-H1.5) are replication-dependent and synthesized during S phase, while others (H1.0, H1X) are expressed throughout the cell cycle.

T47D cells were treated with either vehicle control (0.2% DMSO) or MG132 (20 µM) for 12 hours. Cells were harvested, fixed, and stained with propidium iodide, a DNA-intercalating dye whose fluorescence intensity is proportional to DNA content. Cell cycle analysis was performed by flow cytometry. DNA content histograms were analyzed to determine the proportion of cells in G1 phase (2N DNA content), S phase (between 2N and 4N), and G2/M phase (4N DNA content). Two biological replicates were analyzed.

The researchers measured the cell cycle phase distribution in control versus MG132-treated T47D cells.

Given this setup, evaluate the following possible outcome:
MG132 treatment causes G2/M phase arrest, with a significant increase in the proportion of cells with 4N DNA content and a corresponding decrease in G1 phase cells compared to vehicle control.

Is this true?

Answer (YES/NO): NO